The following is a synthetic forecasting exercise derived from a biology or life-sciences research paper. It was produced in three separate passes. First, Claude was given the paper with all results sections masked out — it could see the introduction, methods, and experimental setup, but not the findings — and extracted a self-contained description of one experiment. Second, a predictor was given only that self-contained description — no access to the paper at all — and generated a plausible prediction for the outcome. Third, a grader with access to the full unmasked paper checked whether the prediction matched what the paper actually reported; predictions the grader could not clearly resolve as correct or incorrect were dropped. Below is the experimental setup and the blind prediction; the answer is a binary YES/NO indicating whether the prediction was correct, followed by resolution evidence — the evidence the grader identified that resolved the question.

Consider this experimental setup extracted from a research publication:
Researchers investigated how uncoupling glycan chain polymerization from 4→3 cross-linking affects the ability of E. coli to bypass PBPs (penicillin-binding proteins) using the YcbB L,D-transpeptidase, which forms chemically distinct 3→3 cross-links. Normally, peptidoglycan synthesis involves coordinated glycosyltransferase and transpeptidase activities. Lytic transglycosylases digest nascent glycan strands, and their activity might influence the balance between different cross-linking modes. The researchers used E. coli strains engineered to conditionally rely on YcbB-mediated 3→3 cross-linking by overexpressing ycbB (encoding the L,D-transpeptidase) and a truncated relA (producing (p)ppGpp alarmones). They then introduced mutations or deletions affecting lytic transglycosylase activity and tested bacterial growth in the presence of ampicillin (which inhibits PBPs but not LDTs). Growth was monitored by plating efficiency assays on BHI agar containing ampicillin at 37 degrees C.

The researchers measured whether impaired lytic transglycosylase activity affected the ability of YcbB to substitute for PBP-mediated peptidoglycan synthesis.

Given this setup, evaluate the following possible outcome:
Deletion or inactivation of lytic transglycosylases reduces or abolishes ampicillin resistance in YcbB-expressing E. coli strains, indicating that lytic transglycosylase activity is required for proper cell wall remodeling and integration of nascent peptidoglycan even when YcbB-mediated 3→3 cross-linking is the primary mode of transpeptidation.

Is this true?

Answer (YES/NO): NO